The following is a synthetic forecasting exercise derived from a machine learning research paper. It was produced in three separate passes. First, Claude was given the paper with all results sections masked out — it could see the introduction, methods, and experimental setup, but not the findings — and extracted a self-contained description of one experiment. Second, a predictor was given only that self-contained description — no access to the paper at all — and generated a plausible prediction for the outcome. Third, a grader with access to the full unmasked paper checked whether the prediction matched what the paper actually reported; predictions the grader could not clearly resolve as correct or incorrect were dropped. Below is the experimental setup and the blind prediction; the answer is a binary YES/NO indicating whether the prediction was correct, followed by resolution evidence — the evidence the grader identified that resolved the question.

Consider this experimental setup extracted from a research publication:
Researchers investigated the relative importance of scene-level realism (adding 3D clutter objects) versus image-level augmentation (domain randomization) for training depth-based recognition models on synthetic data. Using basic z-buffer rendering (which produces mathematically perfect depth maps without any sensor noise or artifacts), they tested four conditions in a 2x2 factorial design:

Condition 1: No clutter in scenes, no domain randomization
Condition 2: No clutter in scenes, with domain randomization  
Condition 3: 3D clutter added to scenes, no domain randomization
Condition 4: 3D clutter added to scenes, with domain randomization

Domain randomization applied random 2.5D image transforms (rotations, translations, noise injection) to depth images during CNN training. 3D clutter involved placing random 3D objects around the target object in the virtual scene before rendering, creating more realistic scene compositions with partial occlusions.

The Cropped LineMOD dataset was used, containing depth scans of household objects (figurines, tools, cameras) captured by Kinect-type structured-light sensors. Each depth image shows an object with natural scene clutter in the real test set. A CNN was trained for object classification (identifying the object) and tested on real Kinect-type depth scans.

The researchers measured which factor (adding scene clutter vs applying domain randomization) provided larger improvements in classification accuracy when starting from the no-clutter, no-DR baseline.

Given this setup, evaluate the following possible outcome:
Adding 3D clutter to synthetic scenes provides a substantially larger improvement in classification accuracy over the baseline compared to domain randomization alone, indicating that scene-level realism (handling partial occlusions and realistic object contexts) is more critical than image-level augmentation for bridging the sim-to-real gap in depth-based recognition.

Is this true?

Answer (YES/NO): YES